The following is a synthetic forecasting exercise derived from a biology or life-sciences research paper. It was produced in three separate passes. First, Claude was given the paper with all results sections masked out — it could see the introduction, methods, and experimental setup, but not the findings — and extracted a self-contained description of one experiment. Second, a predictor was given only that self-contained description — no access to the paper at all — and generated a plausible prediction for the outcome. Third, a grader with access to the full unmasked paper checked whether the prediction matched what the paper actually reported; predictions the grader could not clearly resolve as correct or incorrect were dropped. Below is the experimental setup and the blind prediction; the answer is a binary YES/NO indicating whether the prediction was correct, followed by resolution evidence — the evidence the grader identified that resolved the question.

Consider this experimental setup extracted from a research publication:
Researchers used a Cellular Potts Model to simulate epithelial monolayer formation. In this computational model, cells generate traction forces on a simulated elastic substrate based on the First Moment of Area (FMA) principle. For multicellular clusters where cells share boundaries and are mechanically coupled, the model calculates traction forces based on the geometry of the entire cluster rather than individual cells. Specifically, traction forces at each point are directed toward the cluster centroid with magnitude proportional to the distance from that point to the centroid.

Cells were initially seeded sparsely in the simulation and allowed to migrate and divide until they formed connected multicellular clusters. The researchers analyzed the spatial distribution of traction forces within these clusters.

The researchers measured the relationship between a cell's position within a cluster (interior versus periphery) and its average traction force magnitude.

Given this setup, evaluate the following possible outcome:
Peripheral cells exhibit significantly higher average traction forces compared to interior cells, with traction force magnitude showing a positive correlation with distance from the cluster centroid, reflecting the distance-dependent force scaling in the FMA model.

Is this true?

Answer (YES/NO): YES